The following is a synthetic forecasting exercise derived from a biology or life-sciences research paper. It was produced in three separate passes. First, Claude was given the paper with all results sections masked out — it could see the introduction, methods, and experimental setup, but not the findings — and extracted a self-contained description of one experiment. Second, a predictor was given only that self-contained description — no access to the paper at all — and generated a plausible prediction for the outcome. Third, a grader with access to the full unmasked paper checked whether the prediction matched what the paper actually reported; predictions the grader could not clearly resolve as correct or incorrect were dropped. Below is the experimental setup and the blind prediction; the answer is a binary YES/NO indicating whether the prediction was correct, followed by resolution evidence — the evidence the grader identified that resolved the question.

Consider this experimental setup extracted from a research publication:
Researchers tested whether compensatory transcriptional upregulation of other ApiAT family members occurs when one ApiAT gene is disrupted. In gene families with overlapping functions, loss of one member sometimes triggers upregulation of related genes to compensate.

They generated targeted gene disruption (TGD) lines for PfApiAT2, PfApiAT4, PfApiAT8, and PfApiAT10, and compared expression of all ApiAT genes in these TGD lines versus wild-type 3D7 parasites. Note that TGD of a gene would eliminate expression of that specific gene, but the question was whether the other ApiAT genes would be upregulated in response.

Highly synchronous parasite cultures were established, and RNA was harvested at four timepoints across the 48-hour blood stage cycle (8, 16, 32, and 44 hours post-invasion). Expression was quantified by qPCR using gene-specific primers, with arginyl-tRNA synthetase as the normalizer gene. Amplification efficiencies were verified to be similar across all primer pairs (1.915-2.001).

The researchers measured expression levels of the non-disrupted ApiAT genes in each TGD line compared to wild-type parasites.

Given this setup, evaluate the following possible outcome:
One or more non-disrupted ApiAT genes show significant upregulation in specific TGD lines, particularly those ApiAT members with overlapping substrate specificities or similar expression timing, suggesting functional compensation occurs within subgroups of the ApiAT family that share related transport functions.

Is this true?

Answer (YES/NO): NO